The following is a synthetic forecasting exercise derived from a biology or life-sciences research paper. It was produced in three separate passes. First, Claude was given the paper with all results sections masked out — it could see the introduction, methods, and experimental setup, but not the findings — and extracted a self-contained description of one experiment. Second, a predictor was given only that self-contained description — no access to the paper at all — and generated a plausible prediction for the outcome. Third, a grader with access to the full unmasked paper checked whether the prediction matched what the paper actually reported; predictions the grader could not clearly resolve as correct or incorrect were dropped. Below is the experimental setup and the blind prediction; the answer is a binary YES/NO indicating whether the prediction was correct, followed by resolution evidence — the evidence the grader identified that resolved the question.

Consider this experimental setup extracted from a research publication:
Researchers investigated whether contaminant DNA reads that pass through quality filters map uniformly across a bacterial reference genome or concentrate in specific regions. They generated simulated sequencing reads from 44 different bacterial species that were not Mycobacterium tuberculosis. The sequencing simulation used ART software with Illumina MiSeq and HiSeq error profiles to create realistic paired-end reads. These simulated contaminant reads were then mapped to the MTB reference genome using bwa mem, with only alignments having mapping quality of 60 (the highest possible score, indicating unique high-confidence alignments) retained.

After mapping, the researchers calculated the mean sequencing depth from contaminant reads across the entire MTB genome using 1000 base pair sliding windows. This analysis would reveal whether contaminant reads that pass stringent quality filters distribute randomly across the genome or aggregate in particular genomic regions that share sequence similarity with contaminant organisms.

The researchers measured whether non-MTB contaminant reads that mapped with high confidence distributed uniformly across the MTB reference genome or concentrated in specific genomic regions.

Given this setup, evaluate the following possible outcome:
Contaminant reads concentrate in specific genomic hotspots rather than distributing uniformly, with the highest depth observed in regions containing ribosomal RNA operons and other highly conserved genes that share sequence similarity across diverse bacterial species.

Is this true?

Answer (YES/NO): YES